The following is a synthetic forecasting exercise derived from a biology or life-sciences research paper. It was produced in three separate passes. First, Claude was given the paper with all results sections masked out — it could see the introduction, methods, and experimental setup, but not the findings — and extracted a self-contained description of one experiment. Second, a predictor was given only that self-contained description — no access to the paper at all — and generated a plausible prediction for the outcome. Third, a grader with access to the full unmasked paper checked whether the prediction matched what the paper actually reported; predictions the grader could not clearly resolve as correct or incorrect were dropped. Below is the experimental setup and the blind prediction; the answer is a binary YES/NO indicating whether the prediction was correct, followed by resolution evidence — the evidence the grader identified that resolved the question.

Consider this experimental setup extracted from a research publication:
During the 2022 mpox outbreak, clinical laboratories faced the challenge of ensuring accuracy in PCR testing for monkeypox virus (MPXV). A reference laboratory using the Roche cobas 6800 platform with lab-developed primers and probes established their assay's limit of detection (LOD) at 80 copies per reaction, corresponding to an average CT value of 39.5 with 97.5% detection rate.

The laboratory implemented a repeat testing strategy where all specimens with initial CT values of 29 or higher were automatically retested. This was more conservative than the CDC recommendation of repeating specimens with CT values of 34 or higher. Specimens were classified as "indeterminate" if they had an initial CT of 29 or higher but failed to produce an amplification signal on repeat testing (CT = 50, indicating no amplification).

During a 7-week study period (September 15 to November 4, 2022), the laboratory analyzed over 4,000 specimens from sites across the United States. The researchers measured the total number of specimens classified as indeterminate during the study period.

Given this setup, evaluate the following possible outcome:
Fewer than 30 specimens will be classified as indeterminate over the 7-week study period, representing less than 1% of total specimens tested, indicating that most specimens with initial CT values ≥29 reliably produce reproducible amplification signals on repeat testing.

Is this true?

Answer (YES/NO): YES